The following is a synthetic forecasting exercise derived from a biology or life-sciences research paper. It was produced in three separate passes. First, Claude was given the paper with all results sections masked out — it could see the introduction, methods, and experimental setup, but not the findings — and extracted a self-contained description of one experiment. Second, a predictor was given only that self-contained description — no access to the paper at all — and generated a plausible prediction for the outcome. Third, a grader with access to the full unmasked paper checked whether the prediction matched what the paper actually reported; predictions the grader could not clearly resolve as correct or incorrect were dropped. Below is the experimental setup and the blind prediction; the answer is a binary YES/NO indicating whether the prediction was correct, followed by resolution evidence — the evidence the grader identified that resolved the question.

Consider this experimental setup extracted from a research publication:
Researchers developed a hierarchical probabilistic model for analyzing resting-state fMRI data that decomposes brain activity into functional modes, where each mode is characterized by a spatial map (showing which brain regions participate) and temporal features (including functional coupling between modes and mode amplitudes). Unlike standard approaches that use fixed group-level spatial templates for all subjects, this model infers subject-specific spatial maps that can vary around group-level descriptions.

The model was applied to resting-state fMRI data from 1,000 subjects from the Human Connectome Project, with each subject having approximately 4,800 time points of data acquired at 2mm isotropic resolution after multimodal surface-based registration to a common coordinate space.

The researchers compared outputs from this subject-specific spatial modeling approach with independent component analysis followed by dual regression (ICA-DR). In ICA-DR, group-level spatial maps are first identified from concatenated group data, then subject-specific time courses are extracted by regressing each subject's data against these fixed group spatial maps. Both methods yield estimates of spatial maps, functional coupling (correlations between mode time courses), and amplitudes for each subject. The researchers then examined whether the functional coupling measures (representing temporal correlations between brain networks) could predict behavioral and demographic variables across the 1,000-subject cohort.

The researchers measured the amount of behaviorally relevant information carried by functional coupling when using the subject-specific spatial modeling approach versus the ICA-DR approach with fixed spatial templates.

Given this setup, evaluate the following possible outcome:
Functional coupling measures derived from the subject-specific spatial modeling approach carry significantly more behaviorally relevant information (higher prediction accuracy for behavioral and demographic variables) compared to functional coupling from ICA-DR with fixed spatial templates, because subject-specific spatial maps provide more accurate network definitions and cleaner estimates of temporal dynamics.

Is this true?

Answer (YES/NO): NO